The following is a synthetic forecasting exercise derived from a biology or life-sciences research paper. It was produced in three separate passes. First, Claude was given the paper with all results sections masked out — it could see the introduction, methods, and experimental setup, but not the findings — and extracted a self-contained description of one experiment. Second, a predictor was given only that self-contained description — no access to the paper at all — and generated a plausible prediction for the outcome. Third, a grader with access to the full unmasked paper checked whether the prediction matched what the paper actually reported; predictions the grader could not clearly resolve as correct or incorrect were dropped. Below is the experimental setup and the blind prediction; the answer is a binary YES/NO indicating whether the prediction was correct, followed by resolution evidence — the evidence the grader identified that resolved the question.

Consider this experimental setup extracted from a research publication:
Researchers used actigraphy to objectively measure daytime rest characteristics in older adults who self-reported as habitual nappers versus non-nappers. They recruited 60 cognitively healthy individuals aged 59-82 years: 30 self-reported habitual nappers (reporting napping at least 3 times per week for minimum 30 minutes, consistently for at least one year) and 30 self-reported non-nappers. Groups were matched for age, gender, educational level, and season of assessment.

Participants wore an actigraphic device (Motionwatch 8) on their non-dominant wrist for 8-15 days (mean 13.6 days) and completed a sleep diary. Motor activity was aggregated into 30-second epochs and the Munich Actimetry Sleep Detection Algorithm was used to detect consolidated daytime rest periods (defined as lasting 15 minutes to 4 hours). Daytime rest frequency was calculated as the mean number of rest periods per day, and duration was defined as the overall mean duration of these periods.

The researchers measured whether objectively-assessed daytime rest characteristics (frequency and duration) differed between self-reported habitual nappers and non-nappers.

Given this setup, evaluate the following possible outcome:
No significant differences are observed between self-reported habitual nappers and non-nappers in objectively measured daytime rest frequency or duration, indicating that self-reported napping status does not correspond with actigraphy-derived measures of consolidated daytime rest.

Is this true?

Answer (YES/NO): NO